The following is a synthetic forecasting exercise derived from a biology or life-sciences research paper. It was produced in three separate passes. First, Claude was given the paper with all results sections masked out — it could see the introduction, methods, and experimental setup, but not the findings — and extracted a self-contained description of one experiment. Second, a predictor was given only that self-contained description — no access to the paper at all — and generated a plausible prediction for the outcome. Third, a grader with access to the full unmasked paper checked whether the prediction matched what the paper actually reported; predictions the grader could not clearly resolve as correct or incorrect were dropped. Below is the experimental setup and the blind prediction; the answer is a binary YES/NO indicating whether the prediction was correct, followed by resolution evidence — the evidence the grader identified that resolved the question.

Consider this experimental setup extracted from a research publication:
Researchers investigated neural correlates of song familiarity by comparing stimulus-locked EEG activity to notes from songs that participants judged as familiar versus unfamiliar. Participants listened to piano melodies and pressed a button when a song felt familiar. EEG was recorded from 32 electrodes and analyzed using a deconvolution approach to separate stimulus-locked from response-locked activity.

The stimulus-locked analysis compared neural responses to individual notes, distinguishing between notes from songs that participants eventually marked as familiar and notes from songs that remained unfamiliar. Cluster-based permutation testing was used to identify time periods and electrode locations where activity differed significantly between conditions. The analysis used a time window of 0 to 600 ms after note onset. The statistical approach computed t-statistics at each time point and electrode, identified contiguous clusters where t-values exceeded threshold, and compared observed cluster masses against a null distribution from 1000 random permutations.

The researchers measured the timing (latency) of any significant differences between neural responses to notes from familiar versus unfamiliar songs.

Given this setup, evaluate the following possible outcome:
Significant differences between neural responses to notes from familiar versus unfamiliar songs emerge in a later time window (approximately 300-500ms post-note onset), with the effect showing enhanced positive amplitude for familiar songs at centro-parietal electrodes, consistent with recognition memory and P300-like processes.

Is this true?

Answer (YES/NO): NO